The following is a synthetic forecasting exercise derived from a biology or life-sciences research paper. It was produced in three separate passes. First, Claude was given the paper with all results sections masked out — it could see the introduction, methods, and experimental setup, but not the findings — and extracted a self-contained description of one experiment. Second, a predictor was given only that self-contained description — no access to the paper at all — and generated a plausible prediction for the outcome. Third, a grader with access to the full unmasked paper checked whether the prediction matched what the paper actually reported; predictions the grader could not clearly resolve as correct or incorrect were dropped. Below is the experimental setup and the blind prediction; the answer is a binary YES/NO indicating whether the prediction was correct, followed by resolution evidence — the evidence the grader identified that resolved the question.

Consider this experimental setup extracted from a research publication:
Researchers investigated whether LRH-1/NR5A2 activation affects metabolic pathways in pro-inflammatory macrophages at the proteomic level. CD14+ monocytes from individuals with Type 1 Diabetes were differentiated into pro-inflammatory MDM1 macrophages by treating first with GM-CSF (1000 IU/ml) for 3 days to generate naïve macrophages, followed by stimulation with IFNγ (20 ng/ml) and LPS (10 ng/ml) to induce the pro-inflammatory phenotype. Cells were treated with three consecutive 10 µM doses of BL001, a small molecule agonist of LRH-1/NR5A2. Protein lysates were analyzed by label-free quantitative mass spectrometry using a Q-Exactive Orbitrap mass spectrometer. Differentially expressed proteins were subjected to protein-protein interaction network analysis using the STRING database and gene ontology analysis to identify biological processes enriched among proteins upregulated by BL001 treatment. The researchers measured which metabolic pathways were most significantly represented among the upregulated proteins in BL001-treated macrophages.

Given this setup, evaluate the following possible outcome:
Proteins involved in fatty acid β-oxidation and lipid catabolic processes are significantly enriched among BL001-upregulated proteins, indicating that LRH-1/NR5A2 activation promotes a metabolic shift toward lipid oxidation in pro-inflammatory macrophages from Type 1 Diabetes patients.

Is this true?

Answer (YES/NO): NO